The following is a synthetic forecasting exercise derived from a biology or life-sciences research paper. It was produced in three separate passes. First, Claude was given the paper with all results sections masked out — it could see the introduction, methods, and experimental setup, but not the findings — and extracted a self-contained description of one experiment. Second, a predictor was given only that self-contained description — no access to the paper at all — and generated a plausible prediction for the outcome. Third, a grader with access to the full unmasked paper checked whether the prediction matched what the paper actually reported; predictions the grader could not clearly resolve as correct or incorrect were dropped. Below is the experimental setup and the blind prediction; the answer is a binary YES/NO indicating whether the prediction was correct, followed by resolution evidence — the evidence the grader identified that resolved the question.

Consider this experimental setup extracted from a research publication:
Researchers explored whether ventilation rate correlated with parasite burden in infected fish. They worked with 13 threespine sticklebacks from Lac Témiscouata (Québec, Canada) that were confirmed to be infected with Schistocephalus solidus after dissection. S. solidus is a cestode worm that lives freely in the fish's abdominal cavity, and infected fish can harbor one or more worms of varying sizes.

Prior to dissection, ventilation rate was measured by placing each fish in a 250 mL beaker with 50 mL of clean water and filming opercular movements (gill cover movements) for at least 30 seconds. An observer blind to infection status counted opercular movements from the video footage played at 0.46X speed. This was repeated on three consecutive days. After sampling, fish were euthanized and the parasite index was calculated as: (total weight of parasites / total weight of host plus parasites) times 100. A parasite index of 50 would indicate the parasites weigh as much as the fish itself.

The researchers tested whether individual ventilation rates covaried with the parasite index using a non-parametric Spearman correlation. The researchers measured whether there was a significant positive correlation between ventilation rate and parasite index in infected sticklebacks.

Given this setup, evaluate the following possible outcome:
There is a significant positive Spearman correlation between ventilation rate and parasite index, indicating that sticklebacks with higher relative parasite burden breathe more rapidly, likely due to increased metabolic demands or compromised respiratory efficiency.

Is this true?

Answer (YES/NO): NO